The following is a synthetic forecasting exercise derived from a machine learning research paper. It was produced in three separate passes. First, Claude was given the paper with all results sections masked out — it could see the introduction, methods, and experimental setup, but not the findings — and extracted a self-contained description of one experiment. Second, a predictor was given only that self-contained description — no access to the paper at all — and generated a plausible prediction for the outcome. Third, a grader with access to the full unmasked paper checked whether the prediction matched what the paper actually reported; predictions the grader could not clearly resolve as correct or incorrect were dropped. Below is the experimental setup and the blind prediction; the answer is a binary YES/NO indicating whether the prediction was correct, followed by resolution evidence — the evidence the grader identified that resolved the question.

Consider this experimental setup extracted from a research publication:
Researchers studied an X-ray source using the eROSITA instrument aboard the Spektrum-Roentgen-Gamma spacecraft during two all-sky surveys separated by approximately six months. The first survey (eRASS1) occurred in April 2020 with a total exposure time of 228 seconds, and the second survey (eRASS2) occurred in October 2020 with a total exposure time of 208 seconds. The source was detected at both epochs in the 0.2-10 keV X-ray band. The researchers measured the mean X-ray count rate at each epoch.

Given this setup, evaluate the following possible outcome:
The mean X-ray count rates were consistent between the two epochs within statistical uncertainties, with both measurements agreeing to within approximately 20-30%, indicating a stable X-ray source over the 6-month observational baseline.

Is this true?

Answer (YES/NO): NO